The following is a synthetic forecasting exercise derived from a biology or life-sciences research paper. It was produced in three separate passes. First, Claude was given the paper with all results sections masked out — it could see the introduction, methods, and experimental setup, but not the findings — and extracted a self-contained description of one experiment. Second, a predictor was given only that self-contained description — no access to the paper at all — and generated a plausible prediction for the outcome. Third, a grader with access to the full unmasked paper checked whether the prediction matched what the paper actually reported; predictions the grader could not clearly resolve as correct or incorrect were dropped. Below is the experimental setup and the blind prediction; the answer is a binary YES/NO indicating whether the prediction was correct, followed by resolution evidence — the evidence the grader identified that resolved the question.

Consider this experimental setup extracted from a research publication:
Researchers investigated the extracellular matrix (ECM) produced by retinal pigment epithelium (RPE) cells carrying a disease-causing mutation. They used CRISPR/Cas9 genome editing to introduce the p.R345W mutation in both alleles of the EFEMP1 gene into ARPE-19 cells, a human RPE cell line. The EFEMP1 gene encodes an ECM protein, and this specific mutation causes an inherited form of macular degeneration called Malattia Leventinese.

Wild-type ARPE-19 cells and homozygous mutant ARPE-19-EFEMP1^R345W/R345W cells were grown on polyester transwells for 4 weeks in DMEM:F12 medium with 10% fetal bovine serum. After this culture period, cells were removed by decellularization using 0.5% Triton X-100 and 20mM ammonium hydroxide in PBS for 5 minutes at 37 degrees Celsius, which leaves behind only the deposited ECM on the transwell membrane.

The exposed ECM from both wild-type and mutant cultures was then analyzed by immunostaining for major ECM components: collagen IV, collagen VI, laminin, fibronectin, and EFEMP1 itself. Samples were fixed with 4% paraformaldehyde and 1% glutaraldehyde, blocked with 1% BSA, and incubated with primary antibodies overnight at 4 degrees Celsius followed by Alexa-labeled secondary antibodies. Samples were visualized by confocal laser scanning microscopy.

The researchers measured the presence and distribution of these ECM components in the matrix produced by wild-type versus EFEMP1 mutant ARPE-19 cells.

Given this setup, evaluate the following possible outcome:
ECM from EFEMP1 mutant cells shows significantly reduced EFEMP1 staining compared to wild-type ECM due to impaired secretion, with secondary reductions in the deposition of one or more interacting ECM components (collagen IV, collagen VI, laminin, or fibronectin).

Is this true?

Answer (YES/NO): NO